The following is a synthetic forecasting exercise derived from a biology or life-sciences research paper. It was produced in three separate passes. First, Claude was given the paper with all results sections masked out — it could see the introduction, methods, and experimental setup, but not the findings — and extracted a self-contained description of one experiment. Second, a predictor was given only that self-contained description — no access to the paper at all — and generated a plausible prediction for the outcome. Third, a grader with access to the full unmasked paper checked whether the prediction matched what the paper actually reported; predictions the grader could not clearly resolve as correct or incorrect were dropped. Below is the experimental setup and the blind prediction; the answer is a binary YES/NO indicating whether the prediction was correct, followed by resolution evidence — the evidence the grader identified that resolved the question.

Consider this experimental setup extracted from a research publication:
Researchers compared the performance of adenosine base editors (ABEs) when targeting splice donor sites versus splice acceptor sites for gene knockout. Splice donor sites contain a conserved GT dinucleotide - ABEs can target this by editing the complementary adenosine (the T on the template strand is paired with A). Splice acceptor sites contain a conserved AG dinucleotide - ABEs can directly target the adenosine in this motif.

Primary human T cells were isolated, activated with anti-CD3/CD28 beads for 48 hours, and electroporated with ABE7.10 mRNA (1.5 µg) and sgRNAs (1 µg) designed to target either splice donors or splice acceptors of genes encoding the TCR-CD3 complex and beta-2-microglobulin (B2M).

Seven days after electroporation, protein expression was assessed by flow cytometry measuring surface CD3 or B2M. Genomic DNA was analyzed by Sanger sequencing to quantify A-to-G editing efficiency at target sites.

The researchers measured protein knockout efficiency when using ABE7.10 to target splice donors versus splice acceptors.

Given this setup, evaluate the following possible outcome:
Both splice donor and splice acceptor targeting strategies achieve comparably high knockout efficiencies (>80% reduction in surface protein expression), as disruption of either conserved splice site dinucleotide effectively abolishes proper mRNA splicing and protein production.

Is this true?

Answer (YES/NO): NO